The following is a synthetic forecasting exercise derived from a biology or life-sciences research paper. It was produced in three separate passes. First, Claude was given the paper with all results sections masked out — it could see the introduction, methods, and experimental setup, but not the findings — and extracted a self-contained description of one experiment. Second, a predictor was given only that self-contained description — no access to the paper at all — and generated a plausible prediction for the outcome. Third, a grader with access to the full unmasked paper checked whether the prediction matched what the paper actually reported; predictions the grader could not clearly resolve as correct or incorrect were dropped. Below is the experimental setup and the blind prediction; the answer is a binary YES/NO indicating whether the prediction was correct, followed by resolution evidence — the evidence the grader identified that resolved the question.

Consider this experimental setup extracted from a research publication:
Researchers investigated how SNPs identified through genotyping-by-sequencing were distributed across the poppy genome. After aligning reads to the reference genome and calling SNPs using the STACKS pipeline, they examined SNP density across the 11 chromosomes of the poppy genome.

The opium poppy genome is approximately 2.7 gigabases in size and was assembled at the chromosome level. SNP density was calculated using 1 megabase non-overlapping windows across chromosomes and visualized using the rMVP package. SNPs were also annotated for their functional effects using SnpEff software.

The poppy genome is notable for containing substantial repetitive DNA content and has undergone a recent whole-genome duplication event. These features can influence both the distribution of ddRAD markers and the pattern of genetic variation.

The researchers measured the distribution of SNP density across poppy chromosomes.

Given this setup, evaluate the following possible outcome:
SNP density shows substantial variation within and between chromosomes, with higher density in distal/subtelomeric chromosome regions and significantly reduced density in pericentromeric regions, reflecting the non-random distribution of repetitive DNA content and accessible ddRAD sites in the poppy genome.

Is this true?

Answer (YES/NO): NO